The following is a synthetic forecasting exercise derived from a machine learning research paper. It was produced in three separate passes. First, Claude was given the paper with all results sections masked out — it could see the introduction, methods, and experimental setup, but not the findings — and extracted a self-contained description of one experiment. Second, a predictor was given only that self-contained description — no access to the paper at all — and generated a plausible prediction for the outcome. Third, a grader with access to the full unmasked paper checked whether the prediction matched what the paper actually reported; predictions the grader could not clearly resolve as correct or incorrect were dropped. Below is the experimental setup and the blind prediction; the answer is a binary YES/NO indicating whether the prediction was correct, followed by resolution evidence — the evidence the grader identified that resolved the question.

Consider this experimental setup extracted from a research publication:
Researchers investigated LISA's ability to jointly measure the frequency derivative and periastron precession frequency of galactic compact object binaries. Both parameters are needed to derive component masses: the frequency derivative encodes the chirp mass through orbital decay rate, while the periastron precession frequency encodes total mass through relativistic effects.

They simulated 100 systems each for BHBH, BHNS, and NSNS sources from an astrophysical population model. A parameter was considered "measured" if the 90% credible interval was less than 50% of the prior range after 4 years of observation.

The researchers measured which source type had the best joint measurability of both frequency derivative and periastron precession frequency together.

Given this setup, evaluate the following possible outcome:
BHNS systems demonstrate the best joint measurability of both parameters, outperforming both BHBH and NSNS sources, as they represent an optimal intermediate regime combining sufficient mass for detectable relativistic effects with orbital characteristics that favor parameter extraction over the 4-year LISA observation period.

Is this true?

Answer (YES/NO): NO